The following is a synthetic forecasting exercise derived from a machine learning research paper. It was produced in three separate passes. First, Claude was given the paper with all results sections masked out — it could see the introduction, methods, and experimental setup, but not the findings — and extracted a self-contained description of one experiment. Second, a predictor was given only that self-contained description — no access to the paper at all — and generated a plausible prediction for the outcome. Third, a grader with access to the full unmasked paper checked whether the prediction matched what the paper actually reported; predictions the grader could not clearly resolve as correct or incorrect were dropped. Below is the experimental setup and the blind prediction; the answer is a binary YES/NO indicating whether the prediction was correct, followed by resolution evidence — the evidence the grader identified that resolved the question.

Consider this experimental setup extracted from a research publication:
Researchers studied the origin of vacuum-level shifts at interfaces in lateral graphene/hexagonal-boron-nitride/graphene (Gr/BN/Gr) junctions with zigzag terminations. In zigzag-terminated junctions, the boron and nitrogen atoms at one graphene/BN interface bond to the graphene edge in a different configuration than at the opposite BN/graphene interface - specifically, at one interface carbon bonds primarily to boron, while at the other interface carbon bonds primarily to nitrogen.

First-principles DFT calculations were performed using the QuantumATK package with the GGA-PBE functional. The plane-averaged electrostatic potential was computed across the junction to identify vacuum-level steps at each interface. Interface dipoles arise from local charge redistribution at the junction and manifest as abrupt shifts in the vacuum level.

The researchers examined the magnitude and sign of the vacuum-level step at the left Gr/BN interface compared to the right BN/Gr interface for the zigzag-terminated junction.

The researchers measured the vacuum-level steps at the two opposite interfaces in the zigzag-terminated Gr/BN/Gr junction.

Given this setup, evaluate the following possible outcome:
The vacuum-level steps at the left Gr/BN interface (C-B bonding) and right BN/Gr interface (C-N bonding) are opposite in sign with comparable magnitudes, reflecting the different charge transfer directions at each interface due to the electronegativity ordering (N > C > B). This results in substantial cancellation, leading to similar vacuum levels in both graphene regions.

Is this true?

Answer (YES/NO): NO